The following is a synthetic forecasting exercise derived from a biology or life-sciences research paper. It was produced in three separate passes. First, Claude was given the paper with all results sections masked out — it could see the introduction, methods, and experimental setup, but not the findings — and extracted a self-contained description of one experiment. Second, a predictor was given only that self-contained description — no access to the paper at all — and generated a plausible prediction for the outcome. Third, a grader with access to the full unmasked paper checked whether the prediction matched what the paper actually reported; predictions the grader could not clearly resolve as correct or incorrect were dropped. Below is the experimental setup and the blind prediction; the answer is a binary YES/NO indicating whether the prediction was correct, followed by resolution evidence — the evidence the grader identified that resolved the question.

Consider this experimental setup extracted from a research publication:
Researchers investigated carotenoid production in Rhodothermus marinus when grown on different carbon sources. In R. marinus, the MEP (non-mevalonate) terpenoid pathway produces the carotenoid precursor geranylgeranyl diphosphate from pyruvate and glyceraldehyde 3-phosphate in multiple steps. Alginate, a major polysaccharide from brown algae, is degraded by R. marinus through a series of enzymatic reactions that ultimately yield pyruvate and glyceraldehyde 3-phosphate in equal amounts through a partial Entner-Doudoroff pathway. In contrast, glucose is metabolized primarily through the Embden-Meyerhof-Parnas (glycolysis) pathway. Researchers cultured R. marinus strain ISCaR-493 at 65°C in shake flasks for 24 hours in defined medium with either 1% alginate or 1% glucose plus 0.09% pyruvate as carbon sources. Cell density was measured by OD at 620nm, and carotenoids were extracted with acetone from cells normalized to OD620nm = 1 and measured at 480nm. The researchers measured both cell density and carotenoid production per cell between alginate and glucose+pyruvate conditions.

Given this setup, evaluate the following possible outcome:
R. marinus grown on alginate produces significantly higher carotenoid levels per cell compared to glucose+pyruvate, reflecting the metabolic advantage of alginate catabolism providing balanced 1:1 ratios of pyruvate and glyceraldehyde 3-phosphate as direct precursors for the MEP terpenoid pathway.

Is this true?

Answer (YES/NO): YES